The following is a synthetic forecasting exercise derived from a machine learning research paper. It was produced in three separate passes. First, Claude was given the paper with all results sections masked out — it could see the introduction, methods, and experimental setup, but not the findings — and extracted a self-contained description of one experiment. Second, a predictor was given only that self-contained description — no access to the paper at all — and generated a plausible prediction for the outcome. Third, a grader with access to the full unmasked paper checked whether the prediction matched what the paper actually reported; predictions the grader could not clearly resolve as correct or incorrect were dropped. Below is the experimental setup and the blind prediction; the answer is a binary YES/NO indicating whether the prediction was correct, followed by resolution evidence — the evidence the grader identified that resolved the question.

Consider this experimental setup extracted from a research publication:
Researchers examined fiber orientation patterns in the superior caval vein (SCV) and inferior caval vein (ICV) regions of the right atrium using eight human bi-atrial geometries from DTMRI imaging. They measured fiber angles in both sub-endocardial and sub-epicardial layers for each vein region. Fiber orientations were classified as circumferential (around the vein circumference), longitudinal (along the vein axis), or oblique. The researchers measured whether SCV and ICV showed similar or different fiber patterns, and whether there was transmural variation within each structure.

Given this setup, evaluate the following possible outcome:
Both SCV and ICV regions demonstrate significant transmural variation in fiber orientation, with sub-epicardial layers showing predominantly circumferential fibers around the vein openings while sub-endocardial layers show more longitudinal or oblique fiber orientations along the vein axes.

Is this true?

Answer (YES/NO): NO